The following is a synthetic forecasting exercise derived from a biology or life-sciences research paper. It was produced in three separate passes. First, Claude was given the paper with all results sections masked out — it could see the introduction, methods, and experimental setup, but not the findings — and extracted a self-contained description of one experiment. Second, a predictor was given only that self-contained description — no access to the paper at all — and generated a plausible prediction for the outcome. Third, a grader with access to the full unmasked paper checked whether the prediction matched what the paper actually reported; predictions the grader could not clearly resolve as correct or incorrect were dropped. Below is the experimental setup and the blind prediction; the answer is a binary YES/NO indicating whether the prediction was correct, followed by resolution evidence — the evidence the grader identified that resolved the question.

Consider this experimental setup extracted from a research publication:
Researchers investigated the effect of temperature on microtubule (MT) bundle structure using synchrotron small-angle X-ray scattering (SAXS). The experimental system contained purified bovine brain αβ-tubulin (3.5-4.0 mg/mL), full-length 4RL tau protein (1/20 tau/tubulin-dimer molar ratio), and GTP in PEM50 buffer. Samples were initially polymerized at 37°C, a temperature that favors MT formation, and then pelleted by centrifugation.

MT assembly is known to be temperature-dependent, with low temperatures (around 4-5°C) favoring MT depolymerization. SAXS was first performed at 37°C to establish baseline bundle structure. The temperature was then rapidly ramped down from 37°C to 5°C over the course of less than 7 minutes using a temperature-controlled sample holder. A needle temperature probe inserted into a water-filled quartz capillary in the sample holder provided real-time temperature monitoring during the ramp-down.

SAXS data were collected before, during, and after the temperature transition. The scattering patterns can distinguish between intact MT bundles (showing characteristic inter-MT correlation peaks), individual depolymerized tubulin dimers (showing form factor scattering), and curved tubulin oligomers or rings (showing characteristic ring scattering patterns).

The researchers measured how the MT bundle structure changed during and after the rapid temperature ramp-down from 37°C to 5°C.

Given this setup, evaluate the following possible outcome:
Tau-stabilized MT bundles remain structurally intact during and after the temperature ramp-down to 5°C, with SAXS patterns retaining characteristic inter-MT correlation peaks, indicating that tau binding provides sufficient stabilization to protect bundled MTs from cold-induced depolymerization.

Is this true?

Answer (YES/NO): NO